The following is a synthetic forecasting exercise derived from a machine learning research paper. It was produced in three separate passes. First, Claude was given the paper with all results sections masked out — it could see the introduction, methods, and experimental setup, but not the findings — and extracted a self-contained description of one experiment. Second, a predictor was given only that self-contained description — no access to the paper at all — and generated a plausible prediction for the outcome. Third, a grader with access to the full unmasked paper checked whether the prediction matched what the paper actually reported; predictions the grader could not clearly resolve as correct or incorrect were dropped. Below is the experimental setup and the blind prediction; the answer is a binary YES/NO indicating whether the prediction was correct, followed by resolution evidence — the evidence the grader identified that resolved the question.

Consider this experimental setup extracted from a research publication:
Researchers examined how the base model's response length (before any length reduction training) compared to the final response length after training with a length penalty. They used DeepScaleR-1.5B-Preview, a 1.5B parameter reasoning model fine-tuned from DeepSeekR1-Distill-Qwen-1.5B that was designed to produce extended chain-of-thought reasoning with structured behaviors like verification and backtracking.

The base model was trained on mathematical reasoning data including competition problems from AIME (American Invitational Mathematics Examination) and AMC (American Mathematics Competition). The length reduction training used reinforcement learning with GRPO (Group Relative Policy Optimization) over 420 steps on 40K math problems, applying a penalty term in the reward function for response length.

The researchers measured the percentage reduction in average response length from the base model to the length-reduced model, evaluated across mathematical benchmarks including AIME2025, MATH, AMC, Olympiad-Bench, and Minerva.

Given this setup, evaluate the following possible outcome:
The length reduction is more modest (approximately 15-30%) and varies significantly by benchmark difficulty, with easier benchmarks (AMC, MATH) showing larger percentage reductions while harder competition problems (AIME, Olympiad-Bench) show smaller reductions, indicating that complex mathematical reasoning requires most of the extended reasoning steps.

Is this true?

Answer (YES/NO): NO